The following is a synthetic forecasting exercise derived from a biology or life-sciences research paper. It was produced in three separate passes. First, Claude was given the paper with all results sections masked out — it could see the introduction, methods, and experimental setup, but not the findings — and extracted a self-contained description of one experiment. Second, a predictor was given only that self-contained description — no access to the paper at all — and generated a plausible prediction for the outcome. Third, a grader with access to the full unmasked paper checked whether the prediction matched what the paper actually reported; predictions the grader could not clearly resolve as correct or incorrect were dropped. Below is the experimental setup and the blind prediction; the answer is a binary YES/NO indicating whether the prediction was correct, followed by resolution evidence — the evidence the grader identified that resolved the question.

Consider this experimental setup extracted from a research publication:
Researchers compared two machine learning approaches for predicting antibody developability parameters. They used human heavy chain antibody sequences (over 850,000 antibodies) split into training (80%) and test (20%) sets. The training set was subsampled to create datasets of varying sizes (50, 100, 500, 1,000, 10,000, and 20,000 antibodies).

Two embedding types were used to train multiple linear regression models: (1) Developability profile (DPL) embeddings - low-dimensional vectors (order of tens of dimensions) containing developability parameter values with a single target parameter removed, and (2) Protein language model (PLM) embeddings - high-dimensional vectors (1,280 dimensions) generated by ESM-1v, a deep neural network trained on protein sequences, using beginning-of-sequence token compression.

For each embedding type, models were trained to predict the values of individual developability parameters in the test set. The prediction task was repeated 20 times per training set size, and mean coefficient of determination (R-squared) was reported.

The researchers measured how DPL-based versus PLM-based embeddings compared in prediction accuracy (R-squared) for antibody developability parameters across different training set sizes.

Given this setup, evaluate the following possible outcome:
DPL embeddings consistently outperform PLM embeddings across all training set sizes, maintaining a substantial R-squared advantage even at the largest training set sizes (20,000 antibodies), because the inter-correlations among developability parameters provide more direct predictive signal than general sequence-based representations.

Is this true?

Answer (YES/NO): NO